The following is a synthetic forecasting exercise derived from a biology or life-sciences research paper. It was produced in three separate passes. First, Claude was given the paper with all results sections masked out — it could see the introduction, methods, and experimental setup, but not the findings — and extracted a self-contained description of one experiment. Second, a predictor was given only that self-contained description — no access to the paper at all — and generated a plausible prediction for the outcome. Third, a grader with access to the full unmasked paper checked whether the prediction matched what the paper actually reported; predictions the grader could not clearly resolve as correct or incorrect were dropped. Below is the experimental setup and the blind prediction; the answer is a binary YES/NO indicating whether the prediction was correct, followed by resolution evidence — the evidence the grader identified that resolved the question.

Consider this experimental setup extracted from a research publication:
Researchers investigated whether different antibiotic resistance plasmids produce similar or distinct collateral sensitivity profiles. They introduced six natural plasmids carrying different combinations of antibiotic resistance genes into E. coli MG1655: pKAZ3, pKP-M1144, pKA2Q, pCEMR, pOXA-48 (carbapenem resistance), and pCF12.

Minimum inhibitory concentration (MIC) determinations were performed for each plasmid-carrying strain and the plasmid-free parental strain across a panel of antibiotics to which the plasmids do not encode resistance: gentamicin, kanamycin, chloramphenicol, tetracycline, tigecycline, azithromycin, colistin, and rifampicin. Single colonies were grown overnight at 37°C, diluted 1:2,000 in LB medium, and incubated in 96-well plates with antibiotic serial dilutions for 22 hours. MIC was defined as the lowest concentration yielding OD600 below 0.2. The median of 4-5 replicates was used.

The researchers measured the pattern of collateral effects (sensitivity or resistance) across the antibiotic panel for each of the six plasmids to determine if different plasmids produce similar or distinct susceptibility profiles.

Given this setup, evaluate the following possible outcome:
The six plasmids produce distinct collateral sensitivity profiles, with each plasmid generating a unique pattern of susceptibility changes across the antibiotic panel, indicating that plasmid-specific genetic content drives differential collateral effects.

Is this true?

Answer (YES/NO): NO